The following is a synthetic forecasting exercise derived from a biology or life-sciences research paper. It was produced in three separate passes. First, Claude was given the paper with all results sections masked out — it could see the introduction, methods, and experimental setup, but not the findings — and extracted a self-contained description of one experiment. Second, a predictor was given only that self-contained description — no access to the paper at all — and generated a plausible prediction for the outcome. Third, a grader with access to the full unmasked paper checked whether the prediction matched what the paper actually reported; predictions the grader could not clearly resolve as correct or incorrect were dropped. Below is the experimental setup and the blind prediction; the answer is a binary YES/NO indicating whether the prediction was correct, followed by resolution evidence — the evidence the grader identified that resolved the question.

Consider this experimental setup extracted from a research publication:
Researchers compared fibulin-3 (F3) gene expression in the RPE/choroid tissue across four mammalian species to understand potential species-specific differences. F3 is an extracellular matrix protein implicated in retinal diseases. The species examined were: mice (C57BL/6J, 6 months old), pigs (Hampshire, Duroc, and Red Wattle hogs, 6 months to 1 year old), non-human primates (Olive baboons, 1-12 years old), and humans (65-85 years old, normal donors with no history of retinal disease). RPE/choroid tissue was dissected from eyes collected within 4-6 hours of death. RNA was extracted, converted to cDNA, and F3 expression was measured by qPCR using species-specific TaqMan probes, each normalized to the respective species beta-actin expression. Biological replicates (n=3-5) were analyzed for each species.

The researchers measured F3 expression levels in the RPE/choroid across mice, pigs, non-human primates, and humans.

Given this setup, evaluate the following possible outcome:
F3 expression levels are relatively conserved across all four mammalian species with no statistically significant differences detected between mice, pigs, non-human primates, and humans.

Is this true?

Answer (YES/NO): NO